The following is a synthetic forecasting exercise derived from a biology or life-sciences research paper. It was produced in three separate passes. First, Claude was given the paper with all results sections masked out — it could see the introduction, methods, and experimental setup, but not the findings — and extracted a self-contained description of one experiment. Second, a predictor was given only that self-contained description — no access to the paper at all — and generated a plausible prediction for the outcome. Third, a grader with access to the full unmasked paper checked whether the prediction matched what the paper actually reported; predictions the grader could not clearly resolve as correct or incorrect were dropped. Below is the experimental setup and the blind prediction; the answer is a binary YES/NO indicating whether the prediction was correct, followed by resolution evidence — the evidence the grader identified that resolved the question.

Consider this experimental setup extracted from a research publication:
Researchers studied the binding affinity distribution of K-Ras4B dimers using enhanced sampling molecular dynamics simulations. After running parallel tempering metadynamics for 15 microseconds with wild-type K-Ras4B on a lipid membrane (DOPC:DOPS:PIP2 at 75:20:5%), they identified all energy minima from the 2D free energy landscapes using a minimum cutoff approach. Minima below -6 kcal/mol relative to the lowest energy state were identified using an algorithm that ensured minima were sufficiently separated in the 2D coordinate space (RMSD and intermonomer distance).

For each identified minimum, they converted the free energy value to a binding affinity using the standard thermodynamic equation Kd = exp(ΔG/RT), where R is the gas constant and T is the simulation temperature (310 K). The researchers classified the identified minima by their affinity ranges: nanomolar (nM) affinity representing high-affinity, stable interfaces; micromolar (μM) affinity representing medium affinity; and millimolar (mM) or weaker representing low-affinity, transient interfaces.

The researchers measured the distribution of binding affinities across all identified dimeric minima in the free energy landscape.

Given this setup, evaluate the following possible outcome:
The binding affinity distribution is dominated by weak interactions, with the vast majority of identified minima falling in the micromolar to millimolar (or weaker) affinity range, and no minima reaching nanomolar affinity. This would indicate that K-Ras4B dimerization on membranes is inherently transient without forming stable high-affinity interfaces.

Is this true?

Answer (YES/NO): NO